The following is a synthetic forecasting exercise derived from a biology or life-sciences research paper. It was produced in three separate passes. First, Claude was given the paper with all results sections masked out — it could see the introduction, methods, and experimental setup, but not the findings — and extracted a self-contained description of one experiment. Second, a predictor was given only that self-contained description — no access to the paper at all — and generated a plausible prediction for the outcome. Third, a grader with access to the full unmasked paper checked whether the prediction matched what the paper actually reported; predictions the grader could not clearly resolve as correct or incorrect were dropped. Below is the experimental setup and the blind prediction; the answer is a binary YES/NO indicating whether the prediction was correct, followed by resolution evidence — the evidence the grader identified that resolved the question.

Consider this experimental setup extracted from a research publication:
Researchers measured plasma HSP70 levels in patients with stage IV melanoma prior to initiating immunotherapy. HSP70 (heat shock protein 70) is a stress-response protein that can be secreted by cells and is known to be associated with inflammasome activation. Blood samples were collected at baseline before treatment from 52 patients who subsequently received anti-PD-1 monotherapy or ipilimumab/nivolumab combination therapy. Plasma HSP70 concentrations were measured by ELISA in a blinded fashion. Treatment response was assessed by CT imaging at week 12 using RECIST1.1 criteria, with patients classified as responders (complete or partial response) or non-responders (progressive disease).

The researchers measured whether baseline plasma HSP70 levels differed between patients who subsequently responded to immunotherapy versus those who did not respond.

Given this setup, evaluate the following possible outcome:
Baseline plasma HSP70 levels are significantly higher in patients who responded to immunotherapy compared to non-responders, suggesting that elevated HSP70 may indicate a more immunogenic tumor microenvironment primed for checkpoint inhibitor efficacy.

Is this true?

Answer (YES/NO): NO